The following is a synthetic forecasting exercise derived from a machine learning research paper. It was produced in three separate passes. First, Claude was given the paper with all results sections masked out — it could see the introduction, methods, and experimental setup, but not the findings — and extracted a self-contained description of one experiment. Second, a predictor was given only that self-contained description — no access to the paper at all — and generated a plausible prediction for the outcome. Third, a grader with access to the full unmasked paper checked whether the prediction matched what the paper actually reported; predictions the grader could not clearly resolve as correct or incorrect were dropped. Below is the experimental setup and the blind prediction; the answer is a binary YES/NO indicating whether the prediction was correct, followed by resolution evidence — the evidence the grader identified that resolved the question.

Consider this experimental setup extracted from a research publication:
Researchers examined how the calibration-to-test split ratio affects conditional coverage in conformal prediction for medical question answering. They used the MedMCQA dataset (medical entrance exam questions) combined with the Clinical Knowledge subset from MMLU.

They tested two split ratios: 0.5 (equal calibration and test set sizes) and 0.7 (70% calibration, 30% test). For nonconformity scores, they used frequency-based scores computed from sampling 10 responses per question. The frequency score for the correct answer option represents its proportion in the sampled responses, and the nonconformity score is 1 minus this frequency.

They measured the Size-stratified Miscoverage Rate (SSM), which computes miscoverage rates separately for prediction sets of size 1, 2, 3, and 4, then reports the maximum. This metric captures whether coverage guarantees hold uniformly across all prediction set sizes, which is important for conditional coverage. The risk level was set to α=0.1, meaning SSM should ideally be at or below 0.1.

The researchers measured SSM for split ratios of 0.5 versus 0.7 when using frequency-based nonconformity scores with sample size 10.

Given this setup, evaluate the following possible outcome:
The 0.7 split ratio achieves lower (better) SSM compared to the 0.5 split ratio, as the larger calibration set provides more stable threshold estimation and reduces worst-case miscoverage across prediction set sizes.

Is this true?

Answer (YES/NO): YES